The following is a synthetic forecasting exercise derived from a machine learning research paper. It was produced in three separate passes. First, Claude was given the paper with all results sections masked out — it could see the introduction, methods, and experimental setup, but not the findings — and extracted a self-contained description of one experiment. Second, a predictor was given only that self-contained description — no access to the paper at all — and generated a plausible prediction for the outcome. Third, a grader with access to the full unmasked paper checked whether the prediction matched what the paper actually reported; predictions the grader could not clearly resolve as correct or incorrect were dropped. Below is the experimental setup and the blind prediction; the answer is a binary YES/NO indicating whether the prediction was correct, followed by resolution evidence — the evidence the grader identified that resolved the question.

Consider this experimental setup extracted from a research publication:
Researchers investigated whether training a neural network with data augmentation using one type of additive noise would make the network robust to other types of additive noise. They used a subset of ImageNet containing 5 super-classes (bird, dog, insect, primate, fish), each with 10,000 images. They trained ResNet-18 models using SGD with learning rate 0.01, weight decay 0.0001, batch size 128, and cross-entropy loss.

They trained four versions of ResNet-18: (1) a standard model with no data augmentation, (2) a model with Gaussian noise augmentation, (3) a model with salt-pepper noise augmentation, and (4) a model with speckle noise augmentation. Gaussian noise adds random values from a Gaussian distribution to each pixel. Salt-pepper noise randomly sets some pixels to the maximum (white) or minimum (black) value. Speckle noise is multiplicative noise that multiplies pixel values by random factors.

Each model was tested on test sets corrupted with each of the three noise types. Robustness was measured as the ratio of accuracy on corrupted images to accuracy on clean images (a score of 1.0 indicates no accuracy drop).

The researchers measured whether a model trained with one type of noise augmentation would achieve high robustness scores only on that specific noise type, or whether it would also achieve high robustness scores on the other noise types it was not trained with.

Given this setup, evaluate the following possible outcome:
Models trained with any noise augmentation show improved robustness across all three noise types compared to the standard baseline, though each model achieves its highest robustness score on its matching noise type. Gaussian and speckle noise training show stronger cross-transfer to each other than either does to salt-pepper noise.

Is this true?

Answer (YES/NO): NO